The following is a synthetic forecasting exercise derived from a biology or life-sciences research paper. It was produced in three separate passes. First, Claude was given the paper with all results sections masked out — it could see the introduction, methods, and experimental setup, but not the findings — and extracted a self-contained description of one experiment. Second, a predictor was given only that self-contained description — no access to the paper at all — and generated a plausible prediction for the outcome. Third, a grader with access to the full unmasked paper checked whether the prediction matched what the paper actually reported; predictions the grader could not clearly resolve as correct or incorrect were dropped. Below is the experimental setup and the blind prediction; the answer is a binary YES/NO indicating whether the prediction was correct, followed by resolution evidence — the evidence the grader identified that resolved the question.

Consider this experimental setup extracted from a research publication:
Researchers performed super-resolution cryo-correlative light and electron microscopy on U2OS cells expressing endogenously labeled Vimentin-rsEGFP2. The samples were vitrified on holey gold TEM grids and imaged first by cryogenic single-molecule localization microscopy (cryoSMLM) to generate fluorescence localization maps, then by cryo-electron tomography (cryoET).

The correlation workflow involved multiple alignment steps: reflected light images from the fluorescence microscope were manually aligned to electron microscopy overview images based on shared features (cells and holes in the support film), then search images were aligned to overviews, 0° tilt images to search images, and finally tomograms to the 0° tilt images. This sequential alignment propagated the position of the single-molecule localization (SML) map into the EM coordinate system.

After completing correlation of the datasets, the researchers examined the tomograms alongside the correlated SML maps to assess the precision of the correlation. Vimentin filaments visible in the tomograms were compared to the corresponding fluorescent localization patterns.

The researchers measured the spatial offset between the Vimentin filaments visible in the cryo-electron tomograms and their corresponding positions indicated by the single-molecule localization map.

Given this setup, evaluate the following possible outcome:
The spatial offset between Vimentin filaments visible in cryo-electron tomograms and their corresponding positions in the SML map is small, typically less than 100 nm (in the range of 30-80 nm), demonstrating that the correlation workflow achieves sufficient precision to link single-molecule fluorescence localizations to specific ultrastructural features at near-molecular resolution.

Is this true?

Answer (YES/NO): YES